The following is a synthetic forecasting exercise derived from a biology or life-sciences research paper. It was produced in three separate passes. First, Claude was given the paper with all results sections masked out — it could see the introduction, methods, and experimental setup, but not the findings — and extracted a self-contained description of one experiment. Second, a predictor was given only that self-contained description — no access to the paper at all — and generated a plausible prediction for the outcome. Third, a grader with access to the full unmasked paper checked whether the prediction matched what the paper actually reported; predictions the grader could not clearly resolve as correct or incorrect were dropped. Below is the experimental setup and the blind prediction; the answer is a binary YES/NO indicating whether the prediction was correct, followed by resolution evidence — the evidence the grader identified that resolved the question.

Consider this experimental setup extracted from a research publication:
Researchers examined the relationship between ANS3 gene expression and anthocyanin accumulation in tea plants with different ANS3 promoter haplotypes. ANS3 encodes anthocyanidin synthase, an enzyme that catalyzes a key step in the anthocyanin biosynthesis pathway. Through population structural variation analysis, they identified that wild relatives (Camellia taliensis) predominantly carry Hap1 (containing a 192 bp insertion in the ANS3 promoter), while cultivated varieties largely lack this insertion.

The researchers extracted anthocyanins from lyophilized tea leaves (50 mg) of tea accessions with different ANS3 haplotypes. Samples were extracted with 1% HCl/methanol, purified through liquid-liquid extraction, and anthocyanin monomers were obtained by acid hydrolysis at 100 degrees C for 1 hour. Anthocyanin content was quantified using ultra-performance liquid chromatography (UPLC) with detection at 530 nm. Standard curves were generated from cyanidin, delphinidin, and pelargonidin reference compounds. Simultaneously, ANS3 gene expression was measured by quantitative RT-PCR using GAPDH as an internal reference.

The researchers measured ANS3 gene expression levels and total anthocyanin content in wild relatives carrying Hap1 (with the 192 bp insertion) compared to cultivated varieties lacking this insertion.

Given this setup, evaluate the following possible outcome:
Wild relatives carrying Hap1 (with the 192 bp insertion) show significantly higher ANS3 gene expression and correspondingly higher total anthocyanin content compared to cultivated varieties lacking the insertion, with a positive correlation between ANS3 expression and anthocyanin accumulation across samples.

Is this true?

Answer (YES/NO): YES